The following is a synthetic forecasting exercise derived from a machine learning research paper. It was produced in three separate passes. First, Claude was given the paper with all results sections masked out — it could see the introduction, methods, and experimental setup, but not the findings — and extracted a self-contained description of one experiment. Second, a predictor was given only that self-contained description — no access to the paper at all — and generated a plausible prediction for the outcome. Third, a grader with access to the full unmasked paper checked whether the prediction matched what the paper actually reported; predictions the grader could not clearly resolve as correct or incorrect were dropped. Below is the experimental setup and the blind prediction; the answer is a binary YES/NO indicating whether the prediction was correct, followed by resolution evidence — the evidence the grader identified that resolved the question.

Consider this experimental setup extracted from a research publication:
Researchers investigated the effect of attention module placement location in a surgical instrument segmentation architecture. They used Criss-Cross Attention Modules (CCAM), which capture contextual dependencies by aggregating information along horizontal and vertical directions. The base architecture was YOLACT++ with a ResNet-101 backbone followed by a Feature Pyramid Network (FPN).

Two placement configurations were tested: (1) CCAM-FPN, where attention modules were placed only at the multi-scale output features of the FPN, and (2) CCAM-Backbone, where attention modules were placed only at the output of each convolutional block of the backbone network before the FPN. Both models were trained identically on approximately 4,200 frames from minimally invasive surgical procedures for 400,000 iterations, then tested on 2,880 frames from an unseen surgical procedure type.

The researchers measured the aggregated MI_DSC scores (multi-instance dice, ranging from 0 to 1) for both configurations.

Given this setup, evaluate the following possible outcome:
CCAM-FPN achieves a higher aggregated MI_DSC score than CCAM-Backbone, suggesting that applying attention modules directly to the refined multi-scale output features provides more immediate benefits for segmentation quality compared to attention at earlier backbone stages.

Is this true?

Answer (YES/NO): NO